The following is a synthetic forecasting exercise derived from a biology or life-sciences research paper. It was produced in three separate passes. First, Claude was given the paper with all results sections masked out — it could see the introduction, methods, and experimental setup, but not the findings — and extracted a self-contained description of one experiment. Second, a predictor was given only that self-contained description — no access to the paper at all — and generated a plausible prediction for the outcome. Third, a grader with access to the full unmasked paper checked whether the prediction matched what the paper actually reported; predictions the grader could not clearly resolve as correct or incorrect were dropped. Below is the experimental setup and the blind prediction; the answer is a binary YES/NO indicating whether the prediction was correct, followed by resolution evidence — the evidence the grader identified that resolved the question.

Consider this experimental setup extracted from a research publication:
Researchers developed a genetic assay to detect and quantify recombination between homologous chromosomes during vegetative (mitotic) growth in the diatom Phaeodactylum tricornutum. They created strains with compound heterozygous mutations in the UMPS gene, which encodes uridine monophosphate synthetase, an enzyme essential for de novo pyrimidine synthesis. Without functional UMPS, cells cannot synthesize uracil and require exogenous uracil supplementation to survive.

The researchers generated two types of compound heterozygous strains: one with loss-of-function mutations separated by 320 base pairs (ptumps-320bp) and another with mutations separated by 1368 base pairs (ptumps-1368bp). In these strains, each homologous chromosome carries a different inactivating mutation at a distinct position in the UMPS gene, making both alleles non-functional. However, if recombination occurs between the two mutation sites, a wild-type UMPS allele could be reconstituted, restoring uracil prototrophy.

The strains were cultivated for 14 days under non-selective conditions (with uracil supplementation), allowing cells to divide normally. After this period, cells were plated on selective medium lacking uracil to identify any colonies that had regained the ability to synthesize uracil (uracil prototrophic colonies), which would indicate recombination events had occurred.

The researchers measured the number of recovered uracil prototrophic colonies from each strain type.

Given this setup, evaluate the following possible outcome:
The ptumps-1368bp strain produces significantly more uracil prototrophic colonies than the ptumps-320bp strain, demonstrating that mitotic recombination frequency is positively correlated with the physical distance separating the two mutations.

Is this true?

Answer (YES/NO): YES